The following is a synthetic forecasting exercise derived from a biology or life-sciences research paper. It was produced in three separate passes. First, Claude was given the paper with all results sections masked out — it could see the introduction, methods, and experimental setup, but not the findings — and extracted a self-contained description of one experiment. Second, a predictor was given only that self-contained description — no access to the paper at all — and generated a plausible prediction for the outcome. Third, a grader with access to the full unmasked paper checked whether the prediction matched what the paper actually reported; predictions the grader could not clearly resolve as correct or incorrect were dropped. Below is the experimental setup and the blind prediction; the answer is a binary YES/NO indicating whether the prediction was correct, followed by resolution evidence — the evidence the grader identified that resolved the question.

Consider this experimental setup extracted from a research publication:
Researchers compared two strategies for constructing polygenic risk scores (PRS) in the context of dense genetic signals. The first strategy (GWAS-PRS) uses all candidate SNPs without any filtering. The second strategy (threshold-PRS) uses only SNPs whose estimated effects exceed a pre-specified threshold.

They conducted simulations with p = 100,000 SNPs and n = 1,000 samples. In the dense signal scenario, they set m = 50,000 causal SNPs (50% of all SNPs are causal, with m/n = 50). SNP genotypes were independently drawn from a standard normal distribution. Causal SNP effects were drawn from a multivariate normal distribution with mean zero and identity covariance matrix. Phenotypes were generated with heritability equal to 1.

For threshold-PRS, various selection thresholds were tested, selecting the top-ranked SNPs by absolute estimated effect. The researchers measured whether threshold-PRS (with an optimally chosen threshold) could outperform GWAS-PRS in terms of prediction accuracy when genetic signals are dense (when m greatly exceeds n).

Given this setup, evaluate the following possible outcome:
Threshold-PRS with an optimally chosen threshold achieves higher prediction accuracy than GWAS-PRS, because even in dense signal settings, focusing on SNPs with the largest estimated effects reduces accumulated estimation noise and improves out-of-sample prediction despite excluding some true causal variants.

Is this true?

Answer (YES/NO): NO